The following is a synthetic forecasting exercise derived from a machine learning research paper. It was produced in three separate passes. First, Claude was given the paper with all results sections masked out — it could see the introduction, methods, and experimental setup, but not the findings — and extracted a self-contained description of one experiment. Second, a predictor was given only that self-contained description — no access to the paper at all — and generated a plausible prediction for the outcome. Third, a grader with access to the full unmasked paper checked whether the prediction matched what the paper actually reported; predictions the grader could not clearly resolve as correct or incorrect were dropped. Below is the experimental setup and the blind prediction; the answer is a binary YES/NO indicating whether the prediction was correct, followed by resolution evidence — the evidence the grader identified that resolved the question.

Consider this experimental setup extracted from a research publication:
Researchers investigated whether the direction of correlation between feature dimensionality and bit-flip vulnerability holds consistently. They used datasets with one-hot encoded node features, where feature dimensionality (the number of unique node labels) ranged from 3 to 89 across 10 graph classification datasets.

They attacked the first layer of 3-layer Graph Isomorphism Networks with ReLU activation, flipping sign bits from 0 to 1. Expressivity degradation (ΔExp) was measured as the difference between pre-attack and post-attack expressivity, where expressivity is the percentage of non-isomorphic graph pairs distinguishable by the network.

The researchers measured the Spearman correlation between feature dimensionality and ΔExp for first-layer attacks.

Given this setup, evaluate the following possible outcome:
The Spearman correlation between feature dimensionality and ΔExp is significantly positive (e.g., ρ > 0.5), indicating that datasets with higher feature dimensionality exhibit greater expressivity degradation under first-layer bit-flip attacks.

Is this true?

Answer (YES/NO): NO